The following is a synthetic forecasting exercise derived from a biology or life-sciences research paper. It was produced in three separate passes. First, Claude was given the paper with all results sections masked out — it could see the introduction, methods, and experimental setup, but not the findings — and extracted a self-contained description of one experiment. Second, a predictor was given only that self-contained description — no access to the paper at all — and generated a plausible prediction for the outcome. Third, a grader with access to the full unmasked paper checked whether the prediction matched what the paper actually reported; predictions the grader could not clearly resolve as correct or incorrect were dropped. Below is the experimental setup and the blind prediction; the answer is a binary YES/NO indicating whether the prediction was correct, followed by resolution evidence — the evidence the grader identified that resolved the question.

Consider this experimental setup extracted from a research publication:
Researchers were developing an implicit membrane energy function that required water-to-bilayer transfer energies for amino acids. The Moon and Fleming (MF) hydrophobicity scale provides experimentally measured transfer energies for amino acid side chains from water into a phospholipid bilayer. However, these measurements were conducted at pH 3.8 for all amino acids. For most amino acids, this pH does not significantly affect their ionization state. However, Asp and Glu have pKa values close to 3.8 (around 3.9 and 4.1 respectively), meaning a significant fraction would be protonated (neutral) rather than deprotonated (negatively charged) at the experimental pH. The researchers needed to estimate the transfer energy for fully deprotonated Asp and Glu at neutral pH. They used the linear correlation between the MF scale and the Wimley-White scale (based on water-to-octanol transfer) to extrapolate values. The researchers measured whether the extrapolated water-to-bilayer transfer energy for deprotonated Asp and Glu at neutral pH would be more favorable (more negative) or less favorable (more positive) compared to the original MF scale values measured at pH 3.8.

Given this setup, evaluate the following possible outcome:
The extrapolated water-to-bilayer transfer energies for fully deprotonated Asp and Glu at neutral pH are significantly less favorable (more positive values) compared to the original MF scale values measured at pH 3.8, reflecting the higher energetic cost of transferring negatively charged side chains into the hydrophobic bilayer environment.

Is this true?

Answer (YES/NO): YES